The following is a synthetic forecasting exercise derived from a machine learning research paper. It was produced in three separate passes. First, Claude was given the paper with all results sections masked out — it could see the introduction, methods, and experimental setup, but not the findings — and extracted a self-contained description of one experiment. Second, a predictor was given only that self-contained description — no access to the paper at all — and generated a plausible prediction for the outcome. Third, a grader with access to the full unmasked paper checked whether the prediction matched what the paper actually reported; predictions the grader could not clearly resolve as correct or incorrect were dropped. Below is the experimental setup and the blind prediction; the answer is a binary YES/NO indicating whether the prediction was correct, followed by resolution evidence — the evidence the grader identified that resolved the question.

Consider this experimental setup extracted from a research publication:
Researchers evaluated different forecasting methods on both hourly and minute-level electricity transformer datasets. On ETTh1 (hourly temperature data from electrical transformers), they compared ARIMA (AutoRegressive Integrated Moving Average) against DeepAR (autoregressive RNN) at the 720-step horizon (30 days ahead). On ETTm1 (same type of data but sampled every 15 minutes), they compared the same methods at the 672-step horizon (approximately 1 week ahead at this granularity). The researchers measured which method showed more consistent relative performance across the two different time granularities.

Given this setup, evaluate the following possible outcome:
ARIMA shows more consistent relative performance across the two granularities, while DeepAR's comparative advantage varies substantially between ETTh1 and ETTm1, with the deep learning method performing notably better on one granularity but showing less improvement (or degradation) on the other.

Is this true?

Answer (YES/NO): YES